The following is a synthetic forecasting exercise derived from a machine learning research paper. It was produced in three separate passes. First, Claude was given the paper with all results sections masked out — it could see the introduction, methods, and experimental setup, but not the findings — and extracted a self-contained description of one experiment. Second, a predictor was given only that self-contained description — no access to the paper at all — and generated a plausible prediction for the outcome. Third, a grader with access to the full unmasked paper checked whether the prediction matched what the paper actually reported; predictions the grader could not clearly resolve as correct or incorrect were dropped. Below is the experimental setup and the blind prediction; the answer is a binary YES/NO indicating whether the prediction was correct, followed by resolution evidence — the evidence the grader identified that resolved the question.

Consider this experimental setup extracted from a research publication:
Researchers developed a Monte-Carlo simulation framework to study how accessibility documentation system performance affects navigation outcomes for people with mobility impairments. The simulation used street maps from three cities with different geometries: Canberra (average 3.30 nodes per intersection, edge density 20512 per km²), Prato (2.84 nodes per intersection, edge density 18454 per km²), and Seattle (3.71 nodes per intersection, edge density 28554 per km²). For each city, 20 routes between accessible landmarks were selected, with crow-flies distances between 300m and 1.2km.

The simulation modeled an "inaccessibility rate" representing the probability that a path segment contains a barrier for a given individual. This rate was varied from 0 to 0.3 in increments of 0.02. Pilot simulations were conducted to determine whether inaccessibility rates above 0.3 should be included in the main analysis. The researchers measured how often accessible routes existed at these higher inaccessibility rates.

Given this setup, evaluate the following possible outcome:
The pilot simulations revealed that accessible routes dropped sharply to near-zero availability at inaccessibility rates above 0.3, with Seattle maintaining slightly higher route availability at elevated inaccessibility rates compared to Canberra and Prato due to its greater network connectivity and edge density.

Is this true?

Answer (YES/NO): NO